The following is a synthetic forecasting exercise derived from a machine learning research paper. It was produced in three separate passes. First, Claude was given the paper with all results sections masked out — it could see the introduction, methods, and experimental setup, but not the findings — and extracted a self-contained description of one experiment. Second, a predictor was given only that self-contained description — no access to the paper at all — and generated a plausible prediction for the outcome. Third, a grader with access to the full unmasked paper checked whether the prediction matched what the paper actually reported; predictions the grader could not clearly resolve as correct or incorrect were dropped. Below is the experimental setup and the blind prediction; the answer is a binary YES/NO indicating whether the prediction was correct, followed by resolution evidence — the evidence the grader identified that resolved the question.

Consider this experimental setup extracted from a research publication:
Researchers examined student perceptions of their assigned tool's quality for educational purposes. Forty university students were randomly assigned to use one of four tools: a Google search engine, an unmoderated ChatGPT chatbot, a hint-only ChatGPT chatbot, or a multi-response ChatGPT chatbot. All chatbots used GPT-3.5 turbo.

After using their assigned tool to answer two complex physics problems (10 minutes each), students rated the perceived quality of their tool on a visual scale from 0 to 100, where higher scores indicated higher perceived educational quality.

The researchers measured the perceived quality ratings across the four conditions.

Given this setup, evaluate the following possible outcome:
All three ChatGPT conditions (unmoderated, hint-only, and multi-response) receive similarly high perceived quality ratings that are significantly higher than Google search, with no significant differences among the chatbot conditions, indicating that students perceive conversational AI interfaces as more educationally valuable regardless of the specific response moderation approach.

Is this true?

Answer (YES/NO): NO